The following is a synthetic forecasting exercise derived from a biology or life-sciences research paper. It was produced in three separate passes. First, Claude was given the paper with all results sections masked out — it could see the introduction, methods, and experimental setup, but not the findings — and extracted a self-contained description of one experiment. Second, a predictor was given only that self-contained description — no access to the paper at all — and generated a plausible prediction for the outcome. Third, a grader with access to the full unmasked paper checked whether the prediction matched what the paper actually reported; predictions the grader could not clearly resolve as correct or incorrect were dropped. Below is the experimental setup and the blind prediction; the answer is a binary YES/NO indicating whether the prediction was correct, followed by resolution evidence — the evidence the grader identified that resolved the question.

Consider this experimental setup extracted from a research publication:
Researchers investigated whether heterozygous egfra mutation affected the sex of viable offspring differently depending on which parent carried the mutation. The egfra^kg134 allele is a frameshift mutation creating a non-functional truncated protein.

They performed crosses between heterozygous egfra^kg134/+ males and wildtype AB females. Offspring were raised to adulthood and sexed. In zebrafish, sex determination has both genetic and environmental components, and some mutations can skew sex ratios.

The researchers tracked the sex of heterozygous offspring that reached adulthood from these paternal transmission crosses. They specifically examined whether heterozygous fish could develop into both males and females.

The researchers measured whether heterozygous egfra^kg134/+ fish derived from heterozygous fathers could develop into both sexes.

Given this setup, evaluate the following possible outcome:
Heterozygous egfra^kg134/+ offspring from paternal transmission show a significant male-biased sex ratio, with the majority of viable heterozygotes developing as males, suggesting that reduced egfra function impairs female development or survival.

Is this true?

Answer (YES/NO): NO